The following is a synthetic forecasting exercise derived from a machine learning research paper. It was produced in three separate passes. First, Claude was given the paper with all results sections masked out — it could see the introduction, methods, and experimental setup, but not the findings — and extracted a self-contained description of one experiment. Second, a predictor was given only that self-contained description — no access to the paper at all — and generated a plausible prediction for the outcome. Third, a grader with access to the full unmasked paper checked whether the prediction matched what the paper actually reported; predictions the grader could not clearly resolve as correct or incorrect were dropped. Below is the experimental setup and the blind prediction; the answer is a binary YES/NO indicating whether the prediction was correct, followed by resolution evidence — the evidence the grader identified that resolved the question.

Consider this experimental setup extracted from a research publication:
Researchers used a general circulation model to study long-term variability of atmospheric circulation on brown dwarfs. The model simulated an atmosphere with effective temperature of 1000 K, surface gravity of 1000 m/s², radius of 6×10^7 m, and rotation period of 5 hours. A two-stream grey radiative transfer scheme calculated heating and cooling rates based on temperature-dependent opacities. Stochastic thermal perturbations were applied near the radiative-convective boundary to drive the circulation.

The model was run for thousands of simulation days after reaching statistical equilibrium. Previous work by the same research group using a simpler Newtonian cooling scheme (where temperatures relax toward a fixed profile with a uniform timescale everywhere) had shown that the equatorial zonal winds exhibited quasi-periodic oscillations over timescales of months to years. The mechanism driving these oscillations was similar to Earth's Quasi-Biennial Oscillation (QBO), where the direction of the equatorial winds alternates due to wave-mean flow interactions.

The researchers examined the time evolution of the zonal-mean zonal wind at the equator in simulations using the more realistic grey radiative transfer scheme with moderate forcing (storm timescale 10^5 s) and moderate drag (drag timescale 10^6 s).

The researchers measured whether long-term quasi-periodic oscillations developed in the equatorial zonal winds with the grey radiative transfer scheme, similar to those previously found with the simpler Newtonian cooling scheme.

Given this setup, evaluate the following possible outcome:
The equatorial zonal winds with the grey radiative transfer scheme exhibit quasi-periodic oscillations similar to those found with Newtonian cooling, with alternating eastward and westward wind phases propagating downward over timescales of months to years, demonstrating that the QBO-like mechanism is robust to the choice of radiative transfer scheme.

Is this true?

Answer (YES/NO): NO